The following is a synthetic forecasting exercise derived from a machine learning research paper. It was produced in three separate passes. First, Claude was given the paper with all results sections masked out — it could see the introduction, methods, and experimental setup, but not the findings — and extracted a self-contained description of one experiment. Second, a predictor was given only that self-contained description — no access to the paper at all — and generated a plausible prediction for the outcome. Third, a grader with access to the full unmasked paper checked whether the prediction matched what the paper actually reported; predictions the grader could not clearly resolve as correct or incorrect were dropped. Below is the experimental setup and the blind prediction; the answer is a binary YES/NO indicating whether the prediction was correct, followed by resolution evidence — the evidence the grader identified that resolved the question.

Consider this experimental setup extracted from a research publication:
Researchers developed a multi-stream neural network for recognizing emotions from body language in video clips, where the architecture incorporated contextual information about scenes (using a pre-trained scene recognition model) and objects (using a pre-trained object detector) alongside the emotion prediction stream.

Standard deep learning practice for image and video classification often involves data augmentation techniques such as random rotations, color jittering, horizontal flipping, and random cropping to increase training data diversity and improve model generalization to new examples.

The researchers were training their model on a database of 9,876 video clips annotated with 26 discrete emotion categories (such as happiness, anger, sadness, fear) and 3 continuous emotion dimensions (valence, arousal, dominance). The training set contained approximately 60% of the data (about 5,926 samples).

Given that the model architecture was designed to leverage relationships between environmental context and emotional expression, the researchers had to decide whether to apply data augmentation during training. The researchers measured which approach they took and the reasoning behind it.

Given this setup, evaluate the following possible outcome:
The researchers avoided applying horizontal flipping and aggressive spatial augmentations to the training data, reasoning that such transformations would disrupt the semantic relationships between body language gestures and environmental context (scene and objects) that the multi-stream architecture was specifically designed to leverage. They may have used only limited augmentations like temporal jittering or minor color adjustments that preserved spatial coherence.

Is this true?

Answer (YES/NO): NO